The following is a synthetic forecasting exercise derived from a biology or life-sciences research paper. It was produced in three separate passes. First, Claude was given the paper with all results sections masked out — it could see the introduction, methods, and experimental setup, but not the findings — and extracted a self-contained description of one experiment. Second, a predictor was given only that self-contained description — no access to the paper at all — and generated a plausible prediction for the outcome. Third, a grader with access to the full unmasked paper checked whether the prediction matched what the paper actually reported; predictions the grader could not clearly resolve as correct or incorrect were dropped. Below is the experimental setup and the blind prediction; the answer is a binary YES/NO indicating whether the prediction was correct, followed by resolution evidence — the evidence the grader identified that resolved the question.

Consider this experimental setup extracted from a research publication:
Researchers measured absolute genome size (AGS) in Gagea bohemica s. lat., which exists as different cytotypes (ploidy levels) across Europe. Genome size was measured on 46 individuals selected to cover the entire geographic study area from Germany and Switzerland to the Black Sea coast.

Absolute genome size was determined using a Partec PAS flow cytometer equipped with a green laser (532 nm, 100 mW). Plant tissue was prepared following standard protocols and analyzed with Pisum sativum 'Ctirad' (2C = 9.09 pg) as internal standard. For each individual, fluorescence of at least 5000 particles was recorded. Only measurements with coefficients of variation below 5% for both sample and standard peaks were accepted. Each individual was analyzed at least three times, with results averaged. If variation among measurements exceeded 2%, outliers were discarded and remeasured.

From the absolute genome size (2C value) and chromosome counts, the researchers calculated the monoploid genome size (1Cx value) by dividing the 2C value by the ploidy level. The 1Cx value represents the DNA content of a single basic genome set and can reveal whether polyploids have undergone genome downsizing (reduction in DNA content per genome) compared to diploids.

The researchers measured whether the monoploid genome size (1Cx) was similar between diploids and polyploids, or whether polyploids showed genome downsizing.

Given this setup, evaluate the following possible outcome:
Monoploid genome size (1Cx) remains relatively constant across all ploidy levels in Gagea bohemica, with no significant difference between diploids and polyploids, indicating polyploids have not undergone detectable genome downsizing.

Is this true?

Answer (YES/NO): NO